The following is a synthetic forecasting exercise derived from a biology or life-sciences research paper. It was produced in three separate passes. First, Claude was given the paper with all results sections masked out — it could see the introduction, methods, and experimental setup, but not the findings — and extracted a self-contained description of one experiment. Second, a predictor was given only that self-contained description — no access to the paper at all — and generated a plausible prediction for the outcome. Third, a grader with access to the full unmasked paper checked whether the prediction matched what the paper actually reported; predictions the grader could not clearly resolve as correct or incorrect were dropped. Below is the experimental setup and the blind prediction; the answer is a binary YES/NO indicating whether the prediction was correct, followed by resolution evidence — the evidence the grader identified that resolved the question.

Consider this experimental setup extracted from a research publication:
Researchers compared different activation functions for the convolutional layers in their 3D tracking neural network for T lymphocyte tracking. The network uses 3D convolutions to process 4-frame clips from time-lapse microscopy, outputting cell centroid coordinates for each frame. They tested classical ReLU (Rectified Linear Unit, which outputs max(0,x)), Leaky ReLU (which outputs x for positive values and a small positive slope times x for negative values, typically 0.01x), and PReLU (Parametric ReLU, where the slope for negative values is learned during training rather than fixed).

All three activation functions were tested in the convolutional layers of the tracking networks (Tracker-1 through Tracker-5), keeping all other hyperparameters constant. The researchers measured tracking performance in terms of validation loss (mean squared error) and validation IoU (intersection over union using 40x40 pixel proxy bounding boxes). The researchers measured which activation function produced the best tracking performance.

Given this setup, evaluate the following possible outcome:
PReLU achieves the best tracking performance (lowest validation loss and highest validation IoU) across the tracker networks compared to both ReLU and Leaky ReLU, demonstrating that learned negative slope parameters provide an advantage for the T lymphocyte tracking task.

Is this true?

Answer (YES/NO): NO